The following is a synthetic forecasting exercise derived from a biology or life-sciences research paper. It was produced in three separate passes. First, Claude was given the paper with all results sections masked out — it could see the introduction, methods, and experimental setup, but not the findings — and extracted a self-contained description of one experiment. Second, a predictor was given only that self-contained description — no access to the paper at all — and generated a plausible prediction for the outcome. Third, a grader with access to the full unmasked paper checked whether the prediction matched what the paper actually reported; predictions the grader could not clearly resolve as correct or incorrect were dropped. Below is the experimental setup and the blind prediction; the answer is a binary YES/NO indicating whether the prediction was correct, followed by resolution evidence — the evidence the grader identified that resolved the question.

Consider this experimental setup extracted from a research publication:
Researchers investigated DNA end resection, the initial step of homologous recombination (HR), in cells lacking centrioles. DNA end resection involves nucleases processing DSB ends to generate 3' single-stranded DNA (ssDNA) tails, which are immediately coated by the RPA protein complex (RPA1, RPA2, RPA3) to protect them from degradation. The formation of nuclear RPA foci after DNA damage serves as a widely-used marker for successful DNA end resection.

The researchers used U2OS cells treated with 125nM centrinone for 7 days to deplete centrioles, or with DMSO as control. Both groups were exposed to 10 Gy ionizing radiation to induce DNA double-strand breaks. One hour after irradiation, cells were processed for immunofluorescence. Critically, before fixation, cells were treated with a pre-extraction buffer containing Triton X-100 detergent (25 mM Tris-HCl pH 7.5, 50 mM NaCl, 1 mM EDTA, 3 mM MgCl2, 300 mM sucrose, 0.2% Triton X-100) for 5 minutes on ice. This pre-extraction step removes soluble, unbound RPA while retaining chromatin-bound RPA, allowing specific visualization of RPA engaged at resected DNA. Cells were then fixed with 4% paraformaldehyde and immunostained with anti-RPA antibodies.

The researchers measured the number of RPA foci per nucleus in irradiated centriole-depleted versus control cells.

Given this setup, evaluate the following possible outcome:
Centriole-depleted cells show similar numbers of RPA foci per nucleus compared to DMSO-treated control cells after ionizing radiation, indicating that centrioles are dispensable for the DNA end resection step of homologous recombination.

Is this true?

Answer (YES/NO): NO